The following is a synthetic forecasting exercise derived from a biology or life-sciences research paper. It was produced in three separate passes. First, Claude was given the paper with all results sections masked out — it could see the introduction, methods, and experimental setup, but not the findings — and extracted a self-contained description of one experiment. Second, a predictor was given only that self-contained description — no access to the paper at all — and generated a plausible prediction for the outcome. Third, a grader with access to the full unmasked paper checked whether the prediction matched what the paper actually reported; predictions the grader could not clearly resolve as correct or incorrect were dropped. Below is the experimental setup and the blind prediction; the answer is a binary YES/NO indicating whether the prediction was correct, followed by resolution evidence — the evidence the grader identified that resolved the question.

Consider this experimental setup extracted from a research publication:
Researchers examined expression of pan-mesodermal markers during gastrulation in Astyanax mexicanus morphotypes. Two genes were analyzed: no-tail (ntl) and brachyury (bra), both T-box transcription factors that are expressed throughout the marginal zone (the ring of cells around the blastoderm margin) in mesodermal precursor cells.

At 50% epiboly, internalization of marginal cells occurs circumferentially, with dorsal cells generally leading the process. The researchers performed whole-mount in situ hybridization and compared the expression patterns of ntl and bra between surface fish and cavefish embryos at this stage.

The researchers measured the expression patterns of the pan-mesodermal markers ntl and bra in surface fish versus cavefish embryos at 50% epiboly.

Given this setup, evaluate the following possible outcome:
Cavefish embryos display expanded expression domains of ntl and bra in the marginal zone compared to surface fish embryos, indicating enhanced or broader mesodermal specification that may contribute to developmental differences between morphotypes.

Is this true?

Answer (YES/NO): NO